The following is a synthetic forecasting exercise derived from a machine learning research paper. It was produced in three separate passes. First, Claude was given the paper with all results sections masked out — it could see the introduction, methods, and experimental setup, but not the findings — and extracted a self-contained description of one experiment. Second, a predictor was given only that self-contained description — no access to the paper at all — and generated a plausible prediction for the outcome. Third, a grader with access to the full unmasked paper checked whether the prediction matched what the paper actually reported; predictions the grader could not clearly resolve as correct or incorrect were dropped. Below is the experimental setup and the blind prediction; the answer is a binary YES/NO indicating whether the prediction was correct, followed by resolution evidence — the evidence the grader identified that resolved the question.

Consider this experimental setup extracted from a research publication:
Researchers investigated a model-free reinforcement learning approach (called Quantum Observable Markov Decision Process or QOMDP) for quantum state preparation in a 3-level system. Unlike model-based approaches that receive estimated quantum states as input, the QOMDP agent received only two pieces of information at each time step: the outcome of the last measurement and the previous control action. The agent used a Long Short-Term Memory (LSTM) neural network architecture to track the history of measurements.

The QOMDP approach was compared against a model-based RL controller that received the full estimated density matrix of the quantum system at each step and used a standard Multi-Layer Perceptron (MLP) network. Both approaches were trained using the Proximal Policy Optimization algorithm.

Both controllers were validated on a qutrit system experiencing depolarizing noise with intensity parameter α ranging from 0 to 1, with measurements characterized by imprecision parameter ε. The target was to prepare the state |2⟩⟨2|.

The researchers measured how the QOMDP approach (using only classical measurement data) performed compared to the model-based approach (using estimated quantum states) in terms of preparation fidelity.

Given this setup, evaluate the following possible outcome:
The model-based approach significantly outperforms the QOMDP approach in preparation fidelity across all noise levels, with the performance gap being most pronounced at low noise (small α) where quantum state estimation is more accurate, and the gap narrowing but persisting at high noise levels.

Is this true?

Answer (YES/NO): NO